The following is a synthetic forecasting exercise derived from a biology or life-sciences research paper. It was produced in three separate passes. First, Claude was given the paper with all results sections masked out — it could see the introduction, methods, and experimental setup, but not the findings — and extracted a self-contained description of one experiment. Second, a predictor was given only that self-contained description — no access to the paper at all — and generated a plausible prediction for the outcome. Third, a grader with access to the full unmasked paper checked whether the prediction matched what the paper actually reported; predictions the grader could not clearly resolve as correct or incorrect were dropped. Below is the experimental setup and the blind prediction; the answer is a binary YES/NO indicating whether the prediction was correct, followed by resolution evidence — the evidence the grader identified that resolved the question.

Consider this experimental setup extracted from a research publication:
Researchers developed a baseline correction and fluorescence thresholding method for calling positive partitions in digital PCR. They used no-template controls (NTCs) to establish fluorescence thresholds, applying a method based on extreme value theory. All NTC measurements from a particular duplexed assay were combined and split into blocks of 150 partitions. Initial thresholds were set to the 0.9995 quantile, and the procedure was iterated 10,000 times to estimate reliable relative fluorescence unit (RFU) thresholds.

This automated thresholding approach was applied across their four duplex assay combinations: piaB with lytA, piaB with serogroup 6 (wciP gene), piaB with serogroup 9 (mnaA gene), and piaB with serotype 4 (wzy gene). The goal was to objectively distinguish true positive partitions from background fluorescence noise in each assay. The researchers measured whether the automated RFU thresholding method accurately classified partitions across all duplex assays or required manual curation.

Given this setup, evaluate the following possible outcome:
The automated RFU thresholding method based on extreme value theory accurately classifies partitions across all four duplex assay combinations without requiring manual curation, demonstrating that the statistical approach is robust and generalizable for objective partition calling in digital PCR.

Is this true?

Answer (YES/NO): NO